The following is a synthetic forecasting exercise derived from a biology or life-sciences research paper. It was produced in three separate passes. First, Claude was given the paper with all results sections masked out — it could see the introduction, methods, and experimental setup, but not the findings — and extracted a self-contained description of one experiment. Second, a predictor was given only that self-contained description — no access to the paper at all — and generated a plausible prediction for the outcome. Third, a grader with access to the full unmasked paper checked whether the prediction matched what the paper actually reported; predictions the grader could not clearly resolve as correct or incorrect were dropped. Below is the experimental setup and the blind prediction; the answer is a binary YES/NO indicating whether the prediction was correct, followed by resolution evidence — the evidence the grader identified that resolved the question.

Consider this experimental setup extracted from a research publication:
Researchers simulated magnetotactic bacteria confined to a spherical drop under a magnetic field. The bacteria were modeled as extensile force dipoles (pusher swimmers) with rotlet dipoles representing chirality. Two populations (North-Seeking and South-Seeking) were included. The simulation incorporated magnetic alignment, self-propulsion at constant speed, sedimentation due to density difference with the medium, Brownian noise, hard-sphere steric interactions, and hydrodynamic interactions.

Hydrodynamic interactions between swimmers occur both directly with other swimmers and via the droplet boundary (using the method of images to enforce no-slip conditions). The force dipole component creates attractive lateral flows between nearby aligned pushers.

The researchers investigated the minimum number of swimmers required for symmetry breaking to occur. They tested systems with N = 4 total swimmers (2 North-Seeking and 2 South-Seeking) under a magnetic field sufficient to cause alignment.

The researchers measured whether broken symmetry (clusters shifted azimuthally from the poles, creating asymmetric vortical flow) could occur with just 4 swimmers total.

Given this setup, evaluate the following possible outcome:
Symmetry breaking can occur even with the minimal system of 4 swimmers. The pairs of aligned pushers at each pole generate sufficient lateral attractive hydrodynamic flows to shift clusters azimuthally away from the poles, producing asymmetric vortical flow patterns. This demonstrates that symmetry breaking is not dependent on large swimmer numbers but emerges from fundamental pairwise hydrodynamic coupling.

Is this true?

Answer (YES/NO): YES